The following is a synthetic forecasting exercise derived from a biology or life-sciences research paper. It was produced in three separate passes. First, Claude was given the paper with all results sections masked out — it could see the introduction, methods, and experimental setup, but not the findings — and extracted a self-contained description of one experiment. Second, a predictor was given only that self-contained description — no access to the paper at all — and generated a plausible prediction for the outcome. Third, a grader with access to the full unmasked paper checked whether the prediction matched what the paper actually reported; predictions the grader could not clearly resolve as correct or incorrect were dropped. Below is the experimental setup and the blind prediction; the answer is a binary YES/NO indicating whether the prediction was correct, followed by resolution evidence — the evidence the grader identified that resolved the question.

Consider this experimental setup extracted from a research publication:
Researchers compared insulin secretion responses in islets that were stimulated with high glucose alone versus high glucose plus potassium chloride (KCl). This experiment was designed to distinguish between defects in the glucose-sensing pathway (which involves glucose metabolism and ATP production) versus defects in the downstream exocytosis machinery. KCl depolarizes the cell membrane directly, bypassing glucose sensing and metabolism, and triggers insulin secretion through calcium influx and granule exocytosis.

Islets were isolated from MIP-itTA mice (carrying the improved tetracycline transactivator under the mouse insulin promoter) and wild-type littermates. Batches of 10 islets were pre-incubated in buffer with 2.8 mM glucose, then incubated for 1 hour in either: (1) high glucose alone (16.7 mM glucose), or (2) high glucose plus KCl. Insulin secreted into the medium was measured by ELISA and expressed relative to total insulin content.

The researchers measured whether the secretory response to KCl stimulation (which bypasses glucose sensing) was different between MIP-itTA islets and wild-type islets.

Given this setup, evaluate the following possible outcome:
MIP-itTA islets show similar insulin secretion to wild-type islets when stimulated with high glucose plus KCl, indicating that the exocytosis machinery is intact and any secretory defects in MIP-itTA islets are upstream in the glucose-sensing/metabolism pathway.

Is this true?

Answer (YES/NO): NO